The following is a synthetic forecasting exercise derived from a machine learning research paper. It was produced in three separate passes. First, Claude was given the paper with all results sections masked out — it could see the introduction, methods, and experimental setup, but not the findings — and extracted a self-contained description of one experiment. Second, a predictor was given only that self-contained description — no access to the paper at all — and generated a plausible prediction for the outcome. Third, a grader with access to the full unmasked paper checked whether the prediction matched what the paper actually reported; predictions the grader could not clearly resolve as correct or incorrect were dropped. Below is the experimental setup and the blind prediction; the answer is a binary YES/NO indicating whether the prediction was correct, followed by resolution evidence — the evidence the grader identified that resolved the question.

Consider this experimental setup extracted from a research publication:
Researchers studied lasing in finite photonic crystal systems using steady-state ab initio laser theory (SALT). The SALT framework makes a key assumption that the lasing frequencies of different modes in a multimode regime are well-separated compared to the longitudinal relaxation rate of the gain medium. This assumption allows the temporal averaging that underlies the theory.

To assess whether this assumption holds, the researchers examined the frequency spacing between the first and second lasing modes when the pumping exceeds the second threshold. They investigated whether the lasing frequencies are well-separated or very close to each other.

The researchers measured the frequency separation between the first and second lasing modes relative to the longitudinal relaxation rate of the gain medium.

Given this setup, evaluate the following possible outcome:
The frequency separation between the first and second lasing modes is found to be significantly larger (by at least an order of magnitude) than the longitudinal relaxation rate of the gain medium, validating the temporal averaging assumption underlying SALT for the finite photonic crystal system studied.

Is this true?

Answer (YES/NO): NO